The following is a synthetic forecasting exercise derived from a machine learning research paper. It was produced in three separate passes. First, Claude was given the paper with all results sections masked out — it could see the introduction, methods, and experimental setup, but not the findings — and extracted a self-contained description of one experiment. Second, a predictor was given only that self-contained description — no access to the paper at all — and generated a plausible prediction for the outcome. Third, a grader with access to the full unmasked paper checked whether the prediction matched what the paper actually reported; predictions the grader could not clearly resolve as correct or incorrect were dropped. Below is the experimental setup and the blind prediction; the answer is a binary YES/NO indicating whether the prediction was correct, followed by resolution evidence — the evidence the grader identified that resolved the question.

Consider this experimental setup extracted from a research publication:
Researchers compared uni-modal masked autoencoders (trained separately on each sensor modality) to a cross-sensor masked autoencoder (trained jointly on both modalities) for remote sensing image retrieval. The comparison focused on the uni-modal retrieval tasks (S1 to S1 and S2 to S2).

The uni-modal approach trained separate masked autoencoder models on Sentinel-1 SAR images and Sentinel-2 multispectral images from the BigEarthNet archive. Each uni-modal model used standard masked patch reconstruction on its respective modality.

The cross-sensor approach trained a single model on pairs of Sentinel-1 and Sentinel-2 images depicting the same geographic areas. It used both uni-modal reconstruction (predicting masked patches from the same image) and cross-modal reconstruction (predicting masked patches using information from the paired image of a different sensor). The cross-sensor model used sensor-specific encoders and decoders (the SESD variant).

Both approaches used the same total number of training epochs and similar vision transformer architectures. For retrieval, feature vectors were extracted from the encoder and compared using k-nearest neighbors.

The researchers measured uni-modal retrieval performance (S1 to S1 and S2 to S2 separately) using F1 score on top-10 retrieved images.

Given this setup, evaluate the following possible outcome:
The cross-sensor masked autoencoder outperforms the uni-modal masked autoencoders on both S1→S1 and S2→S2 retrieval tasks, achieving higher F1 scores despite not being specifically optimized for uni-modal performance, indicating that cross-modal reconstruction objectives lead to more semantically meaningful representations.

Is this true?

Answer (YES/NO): NO